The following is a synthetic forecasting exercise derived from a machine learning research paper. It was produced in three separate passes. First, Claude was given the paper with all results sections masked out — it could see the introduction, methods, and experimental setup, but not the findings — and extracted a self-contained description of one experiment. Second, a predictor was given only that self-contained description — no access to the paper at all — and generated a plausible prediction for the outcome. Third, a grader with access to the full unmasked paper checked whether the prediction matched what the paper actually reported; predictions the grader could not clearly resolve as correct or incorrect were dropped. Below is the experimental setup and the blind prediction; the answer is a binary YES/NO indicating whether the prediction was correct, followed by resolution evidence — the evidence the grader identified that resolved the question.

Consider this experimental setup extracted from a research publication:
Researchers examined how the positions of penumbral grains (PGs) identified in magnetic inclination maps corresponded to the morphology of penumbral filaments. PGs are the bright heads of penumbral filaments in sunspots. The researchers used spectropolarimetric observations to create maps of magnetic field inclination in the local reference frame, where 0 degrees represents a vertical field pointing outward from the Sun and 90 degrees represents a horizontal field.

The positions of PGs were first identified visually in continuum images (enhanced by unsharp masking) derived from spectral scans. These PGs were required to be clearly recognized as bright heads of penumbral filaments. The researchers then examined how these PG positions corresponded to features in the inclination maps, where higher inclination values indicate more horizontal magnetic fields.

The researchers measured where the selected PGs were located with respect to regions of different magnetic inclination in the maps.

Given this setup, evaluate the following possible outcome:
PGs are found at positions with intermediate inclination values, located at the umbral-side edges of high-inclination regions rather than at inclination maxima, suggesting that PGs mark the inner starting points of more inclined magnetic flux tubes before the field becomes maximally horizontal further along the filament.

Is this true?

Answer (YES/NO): YES